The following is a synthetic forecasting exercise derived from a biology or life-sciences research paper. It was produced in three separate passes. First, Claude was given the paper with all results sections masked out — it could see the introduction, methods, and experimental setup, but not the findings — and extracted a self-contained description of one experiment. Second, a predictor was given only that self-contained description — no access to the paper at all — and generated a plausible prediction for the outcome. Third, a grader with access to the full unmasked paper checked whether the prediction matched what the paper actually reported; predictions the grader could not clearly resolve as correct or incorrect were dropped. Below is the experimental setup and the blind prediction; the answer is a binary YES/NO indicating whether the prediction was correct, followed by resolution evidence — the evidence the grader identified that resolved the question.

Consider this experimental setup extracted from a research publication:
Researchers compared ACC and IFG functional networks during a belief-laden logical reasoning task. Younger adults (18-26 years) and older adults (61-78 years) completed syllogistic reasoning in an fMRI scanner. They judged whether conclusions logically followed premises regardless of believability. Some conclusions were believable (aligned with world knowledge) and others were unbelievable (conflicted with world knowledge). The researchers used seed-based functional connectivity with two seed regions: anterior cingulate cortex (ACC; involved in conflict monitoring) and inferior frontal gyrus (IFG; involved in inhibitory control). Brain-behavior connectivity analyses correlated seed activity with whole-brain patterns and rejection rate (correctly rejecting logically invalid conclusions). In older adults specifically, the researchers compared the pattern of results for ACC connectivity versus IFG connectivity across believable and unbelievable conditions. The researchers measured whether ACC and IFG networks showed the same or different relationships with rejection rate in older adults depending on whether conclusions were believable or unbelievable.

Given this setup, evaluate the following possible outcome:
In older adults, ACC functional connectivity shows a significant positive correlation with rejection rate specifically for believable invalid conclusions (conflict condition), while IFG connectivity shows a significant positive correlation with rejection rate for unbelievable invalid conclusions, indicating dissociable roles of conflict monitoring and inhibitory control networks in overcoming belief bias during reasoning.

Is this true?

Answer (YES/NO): NO